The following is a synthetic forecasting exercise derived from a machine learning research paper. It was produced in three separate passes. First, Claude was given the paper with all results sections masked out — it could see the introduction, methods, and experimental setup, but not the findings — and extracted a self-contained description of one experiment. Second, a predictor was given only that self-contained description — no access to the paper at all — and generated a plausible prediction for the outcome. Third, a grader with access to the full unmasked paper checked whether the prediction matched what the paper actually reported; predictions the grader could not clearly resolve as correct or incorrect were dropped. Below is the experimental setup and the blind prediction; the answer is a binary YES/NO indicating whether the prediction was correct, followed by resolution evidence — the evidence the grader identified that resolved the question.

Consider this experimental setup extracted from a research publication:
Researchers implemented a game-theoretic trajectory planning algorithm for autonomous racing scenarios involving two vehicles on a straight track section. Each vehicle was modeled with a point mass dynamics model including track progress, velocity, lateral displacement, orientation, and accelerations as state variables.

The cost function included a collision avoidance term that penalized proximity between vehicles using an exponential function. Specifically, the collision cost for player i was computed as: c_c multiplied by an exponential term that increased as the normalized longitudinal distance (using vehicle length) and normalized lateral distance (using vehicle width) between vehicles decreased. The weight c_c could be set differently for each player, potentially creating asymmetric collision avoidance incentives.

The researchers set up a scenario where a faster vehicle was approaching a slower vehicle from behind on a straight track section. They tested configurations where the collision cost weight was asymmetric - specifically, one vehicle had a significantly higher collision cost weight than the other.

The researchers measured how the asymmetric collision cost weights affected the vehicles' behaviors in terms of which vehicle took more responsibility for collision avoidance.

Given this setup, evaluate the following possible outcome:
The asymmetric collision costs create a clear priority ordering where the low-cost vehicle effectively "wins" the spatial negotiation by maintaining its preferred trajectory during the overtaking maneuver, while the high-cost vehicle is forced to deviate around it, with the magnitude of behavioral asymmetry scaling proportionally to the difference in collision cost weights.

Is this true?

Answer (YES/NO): NO